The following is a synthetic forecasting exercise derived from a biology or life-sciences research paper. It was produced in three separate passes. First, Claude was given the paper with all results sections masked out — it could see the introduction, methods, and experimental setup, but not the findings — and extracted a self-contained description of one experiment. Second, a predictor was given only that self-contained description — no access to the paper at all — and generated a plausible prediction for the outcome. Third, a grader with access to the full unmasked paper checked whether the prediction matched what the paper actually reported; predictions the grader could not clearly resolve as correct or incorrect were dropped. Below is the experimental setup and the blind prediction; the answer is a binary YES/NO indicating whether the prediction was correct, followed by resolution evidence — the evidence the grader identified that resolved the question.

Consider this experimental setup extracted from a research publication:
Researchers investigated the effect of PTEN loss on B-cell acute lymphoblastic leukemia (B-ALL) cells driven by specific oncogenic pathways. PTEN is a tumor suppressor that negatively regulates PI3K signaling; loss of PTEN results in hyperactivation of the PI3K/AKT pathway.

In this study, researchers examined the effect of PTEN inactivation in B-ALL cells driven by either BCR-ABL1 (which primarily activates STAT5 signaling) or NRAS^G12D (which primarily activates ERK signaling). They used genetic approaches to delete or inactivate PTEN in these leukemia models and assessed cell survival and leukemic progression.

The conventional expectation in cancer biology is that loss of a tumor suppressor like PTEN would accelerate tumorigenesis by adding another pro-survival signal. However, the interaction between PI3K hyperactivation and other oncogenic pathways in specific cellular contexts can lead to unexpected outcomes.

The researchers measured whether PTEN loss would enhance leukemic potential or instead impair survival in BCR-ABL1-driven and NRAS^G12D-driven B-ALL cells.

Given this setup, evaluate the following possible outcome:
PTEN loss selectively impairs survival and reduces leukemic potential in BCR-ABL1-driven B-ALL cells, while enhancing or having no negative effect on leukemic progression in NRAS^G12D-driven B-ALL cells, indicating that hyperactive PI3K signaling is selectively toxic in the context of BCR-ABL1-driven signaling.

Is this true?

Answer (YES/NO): NO